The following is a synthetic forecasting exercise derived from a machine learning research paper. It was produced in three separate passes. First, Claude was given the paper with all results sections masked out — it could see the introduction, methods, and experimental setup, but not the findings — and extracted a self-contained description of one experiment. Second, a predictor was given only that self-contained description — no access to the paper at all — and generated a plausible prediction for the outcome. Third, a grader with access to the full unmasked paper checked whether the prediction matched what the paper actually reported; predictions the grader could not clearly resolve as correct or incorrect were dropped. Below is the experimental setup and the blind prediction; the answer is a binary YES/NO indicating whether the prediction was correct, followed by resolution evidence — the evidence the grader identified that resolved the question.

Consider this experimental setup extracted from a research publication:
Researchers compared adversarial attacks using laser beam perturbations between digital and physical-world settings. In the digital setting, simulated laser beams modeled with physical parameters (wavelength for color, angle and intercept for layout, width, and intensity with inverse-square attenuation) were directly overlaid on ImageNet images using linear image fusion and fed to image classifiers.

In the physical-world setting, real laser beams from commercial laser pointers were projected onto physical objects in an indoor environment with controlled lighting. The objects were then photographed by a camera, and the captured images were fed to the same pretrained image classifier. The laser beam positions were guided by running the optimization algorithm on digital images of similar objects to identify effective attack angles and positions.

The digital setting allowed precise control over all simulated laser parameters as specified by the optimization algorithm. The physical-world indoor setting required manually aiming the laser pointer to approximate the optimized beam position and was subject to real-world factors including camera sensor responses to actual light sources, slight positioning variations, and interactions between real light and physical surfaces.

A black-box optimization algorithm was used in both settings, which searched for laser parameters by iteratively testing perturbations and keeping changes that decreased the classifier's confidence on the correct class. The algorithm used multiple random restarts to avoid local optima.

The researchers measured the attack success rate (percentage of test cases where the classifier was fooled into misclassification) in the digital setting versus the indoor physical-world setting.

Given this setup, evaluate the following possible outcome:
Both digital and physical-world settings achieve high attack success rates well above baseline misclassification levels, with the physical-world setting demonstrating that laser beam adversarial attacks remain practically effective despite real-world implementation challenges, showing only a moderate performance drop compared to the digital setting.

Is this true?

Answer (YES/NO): NO